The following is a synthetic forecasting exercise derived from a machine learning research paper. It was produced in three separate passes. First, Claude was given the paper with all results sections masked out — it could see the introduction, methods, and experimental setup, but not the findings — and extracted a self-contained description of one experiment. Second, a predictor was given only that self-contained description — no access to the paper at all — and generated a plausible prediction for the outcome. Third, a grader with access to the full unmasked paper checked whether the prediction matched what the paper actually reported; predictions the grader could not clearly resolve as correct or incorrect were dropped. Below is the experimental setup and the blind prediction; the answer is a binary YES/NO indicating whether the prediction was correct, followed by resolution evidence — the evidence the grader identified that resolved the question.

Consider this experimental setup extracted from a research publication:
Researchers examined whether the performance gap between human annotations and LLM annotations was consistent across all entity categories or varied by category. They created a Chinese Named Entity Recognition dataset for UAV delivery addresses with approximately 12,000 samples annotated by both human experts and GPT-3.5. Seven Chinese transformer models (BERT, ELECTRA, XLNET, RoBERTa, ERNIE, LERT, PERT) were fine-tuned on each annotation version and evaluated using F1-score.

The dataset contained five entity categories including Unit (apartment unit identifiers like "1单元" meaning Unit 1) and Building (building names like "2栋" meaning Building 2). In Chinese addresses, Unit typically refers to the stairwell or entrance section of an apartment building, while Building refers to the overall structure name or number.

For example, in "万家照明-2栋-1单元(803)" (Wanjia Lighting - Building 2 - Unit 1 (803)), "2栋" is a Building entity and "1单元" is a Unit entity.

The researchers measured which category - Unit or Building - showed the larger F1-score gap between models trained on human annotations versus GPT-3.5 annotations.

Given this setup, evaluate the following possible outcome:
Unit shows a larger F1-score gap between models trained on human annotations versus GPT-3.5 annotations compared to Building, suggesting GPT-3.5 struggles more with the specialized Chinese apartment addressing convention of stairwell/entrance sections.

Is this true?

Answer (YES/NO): YES